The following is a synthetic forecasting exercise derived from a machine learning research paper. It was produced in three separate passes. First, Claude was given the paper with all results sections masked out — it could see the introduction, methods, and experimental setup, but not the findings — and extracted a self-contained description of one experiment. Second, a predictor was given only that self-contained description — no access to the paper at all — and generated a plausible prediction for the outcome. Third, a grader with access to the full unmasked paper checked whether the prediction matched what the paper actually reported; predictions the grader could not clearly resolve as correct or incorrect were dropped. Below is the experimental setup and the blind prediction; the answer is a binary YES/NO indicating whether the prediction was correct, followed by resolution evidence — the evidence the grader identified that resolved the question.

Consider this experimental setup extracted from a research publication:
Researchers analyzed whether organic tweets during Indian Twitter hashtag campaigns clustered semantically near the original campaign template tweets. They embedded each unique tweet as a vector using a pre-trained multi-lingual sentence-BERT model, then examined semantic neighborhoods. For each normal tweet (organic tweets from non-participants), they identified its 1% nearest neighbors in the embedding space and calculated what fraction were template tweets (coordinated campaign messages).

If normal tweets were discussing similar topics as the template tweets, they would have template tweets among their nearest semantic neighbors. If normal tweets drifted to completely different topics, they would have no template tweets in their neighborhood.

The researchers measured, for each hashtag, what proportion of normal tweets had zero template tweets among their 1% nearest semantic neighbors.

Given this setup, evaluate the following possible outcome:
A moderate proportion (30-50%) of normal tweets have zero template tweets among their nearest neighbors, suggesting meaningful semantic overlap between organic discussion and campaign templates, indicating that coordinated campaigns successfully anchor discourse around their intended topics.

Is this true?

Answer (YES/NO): NO